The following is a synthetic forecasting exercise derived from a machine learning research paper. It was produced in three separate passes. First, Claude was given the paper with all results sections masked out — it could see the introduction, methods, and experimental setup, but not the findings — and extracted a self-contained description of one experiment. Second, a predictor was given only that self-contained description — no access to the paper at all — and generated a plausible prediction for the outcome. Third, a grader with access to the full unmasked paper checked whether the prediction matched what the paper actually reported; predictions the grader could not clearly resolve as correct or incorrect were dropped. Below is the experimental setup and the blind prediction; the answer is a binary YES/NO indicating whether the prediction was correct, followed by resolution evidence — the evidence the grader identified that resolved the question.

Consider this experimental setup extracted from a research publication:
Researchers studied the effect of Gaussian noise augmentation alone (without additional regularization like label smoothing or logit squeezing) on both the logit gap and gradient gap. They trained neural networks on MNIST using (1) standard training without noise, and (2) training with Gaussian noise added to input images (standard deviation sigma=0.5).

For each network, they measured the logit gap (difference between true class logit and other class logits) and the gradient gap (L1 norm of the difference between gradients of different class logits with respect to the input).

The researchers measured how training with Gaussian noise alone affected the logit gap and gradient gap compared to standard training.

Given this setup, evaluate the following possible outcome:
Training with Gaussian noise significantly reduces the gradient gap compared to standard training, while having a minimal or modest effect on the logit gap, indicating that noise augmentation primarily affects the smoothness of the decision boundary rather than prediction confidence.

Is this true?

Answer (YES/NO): NO